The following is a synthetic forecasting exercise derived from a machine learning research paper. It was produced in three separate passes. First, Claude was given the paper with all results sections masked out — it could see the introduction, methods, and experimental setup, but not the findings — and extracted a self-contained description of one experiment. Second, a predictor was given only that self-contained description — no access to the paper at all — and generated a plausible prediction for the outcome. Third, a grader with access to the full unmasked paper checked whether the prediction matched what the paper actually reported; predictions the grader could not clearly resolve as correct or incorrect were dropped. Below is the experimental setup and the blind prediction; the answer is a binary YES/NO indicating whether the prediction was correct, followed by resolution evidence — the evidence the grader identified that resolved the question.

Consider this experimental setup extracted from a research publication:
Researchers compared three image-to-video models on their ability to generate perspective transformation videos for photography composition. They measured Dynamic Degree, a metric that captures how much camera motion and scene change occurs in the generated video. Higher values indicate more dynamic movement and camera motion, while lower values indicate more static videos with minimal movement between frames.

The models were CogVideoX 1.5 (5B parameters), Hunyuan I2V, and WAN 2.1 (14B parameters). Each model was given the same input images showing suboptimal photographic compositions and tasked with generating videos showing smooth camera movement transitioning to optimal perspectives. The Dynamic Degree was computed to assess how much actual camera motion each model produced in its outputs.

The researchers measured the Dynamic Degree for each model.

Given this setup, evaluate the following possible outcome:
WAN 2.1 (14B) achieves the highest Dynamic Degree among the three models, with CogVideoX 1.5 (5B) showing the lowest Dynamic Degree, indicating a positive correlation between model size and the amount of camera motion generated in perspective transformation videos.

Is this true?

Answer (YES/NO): YES